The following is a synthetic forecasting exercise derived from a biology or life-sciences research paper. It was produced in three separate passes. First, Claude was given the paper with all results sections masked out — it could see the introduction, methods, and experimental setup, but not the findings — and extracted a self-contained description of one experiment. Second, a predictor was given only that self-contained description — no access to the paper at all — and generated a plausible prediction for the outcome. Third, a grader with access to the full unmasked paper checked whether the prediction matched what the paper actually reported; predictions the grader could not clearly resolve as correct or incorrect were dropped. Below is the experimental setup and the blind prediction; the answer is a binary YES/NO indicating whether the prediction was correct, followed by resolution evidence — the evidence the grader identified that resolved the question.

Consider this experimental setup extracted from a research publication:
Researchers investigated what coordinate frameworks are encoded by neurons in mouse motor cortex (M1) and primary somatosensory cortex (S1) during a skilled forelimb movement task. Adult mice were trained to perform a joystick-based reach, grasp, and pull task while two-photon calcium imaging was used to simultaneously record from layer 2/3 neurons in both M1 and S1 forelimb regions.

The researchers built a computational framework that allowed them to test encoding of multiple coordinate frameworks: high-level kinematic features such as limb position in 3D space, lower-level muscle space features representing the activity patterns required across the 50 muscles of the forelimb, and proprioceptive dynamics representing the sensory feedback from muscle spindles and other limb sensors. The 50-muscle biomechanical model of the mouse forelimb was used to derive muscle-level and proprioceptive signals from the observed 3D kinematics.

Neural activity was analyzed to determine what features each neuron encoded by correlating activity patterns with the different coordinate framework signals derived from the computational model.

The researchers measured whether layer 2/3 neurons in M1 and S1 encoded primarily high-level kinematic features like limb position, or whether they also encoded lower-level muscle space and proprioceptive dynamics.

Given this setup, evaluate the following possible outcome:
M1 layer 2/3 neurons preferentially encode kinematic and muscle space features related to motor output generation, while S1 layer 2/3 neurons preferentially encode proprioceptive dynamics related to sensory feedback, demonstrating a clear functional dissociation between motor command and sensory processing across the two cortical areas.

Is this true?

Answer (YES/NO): NO